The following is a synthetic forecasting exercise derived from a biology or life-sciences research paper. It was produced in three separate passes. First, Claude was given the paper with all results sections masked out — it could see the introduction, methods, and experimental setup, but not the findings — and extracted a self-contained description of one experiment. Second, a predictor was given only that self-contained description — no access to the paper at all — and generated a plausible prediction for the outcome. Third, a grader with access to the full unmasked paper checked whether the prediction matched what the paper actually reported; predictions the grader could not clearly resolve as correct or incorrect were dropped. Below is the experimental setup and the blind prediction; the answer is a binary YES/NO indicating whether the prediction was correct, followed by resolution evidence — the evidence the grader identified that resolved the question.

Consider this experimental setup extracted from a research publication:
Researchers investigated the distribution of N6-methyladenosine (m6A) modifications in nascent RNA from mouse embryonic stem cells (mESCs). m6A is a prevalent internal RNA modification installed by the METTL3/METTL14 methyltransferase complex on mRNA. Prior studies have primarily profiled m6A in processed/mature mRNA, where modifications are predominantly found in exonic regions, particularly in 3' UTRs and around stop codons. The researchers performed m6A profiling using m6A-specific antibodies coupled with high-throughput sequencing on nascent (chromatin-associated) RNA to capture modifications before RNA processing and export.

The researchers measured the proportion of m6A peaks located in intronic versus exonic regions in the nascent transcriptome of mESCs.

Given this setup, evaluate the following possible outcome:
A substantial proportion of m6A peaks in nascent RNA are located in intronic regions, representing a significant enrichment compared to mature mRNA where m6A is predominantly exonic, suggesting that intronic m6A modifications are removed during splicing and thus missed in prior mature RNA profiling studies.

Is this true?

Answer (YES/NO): NO